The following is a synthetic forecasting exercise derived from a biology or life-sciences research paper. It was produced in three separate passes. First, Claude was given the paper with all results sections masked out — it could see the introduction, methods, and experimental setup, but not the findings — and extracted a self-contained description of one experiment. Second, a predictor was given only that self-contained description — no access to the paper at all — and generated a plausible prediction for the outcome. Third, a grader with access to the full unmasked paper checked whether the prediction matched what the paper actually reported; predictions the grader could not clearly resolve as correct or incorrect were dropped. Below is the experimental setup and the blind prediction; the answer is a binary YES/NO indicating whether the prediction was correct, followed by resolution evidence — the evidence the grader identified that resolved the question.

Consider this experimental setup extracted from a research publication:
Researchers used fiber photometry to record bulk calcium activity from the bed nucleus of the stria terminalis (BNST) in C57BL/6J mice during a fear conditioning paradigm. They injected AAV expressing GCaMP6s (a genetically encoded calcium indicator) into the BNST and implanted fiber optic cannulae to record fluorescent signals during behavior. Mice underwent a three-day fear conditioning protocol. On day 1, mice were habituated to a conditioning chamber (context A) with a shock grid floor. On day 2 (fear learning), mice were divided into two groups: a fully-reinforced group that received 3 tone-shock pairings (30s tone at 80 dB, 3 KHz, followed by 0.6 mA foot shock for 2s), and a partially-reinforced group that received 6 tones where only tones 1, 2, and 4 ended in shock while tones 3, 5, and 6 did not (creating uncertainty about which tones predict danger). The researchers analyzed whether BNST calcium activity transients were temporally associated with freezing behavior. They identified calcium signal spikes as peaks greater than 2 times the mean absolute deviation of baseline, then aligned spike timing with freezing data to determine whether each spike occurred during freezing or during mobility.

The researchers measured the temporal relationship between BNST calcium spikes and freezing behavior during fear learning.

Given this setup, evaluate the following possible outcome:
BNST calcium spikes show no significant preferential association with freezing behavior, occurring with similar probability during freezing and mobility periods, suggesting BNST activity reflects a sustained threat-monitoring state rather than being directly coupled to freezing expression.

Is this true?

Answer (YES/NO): NO